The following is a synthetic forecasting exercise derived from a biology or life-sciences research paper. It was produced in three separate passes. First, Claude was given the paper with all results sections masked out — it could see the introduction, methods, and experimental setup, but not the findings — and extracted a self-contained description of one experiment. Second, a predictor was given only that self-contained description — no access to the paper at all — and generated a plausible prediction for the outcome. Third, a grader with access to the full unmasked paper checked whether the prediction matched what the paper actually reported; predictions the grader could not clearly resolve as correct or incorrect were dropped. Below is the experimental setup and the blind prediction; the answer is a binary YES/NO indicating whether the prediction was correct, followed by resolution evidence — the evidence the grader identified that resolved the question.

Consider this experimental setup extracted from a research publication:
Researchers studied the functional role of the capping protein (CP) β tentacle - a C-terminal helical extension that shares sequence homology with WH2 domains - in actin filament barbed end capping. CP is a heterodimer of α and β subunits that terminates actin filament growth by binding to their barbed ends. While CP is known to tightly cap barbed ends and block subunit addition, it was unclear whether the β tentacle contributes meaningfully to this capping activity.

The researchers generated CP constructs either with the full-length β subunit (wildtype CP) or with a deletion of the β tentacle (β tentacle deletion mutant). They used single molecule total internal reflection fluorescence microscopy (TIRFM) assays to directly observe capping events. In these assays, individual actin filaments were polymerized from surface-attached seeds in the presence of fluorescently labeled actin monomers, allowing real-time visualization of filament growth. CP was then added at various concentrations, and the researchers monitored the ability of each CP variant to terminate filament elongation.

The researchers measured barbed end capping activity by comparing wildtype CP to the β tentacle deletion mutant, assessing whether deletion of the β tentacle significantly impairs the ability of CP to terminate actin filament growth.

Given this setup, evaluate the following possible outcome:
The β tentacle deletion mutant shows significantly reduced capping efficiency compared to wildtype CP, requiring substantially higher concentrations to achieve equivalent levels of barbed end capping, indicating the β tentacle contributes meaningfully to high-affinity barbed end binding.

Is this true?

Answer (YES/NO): NO